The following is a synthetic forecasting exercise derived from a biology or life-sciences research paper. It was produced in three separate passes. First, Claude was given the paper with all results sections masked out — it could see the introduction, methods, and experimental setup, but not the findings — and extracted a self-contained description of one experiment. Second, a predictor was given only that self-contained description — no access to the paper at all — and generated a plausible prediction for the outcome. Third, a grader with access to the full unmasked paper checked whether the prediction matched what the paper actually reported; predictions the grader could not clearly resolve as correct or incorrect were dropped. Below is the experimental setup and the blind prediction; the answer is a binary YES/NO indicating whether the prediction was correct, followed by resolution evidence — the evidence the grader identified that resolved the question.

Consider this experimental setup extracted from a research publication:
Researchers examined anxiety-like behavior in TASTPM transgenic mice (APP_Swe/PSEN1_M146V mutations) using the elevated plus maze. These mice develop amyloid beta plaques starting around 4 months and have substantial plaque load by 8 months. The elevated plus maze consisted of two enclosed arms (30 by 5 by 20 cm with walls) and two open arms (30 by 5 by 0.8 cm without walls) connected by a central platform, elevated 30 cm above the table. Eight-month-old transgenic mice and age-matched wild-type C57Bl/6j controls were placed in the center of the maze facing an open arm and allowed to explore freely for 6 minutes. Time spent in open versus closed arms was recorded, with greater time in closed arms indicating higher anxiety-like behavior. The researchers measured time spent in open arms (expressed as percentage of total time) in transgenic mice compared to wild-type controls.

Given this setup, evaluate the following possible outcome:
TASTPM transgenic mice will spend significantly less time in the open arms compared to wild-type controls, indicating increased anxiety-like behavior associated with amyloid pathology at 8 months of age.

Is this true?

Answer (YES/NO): YES